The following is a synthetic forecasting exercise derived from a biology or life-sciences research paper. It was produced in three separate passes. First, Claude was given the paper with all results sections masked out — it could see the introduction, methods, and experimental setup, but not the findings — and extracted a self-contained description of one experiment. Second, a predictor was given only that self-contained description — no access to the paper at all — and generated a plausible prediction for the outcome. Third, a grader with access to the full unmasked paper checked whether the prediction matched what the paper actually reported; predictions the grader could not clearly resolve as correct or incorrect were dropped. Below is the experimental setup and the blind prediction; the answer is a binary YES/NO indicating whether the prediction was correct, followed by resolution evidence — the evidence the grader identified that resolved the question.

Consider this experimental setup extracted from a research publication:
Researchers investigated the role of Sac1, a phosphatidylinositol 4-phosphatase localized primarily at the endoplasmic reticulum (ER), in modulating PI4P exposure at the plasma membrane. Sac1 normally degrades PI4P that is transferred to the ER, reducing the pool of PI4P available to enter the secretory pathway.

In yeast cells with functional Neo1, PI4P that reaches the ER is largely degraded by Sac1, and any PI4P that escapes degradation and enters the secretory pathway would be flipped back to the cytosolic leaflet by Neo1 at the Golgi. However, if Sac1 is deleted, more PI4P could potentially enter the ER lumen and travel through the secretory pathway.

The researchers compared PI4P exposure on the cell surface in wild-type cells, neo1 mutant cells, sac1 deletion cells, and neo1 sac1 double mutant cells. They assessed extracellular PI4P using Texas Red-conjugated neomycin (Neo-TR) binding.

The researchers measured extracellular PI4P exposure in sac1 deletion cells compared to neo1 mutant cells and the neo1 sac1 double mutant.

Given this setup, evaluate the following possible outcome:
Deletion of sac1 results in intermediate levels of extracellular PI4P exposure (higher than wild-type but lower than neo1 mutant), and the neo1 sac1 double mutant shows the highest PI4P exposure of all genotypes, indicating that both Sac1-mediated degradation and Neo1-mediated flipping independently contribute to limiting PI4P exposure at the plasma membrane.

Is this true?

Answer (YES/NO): NO